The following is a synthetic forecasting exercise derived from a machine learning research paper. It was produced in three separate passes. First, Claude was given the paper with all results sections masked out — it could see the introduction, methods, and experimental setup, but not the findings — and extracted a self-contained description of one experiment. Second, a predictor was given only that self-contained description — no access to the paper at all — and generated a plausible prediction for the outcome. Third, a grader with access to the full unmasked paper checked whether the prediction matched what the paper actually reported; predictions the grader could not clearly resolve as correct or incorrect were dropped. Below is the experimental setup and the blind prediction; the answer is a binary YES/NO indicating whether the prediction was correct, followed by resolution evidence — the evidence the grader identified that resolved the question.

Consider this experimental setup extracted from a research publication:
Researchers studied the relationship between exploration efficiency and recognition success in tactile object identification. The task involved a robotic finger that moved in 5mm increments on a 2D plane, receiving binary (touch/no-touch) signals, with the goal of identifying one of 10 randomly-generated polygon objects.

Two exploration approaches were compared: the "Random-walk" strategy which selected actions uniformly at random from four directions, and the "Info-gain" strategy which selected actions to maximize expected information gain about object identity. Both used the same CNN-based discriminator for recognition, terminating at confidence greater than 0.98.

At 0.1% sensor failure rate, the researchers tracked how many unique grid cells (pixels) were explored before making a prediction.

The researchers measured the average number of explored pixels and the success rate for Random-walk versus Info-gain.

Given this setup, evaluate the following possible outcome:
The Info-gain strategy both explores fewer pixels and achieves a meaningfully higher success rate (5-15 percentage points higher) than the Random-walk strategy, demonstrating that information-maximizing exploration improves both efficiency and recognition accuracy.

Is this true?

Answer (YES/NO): YES